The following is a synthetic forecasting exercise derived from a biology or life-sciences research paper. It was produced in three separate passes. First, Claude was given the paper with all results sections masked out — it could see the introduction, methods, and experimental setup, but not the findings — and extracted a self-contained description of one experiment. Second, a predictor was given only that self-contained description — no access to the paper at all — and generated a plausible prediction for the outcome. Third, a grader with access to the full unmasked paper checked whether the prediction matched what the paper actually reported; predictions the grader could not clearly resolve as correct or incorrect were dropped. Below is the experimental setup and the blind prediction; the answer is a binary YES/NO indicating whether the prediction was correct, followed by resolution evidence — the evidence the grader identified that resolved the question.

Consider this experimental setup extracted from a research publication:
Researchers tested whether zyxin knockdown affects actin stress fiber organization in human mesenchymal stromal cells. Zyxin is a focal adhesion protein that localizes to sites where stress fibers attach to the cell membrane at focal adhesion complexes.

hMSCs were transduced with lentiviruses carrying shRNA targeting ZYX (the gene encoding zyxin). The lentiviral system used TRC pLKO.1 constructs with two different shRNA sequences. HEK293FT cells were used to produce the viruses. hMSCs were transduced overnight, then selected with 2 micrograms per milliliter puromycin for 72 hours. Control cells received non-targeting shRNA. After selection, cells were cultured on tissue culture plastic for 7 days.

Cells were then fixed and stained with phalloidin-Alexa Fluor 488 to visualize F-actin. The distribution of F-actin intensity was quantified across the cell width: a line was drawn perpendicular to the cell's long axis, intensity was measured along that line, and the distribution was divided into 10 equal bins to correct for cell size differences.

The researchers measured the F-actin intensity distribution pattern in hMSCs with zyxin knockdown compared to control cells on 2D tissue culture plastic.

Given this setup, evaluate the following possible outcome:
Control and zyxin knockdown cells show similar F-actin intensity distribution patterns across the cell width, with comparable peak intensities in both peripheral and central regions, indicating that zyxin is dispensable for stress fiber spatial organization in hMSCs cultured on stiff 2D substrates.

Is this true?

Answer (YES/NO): NO